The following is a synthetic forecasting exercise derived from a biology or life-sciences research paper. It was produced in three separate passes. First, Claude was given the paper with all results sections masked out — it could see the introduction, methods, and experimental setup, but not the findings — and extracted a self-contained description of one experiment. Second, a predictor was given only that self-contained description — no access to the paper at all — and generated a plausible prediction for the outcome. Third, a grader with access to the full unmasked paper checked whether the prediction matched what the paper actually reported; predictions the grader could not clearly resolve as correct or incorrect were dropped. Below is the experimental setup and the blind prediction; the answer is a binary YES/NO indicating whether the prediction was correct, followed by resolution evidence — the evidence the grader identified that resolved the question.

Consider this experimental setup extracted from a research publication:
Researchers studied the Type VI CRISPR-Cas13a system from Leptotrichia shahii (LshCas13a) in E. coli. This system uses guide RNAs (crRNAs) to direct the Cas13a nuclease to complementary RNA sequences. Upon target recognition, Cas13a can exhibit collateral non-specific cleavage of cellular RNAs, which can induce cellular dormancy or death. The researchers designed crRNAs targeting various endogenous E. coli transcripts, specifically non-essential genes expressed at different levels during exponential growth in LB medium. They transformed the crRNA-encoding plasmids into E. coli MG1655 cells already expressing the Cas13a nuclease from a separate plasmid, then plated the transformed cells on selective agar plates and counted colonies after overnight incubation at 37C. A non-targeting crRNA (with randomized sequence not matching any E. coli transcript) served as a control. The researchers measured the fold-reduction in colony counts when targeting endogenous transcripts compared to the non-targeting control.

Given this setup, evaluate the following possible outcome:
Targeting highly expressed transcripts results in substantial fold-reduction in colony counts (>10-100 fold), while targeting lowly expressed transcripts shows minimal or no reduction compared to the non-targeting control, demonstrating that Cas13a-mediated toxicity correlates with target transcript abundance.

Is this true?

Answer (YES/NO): YES